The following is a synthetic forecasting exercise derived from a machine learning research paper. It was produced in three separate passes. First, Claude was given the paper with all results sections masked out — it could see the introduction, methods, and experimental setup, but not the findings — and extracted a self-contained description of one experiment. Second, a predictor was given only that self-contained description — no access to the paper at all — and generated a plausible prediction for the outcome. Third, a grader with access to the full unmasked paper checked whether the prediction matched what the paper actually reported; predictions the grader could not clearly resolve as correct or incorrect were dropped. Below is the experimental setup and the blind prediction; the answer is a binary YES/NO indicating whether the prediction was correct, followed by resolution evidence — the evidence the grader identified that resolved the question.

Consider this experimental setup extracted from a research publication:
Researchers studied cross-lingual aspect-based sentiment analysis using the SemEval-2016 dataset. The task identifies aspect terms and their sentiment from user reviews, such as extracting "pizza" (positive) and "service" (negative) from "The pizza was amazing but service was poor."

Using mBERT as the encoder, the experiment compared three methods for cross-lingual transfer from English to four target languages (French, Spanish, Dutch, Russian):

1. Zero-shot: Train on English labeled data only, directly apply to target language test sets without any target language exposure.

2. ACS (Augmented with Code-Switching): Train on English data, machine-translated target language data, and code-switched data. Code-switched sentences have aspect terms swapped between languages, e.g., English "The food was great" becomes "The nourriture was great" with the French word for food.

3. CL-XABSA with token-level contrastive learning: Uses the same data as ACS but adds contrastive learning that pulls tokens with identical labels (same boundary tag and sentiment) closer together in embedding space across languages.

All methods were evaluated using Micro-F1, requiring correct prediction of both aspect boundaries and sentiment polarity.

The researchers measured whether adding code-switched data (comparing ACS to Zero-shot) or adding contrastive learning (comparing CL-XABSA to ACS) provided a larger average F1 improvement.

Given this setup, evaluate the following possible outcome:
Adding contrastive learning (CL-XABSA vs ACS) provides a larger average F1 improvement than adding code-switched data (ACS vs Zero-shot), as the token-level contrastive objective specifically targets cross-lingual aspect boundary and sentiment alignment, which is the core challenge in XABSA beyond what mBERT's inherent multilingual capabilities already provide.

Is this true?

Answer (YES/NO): NO